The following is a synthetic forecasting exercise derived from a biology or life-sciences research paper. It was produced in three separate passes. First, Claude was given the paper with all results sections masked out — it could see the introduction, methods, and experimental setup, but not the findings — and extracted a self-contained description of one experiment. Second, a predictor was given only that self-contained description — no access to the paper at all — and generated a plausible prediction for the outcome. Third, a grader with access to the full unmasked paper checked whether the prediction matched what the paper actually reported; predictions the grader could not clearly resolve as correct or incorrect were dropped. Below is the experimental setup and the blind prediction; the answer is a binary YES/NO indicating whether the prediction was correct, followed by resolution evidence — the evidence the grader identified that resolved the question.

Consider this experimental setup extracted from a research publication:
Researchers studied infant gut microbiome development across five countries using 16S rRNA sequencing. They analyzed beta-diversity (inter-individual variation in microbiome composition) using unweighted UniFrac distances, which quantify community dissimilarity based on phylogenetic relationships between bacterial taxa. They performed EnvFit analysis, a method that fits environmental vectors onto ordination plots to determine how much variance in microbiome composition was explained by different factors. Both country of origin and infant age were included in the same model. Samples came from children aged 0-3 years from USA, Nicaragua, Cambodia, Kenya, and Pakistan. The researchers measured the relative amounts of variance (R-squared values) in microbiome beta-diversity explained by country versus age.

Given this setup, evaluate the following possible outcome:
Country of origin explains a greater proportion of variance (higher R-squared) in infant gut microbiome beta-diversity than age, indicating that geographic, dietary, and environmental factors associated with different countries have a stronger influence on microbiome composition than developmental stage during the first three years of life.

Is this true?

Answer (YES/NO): NO